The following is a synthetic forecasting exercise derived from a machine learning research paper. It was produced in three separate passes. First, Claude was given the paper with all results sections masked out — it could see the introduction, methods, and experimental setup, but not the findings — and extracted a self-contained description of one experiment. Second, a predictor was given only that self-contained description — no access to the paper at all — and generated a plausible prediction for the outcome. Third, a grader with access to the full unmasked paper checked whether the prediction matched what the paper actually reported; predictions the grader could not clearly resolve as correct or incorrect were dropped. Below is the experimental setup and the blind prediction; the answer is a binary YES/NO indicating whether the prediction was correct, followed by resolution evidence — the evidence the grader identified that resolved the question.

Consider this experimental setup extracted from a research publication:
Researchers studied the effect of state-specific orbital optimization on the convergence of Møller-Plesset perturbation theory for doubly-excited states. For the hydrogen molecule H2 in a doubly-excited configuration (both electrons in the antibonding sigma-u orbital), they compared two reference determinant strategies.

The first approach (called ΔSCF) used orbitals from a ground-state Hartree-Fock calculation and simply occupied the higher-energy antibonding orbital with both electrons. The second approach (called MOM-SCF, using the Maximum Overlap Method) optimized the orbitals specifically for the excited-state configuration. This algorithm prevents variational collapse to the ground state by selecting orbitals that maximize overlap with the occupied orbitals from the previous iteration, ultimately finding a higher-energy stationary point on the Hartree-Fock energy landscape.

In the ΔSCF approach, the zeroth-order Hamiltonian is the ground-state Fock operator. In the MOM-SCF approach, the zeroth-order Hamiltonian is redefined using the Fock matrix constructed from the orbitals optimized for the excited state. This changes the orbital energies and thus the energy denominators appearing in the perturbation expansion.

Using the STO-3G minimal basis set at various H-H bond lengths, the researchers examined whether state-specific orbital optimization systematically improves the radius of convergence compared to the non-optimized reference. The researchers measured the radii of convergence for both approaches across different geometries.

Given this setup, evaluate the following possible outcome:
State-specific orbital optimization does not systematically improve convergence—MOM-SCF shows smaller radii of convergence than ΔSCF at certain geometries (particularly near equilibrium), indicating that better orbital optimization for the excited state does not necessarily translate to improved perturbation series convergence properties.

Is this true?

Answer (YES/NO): YES